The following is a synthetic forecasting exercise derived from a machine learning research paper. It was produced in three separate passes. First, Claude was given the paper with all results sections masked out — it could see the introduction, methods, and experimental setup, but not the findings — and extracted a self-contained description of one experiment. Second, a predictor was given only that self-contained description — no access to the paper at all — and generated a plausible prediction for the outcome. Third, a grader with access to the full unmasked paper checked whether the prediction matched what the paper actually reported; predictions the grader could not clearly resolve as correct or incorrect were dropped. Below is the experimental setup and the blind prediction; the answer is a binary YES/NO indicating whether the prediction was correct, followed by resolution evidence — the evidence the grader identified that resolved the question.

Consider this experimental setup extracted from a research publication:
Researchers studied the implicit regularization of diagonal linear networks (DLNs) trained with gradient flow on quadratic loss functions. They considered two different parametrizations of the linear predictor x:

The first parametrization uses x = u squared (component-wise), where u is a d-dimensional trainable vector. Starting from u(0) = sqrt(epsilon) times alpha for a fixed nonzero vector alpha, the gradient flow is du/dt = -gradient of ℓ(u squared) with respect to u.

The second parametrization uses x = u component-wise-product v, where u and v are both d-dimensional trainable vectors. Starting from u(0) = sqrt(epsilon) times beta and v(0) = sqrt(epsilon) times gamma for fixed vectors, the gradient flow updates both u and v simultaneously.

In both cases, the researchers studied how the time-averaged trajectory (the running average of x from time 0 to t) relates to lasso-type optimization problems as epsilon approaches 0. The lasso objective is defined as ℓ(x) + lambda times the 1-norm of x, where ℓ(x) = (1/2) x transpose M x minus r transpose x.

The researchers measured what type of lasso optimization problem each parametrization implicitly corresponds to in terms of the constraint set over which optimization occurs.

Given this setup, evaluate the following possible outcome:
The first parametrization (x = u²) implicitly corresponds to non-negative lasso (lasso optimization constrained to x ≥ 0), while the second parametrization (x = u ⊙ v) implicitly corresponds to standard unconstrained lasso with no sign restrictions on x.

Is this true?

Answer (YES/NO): YES